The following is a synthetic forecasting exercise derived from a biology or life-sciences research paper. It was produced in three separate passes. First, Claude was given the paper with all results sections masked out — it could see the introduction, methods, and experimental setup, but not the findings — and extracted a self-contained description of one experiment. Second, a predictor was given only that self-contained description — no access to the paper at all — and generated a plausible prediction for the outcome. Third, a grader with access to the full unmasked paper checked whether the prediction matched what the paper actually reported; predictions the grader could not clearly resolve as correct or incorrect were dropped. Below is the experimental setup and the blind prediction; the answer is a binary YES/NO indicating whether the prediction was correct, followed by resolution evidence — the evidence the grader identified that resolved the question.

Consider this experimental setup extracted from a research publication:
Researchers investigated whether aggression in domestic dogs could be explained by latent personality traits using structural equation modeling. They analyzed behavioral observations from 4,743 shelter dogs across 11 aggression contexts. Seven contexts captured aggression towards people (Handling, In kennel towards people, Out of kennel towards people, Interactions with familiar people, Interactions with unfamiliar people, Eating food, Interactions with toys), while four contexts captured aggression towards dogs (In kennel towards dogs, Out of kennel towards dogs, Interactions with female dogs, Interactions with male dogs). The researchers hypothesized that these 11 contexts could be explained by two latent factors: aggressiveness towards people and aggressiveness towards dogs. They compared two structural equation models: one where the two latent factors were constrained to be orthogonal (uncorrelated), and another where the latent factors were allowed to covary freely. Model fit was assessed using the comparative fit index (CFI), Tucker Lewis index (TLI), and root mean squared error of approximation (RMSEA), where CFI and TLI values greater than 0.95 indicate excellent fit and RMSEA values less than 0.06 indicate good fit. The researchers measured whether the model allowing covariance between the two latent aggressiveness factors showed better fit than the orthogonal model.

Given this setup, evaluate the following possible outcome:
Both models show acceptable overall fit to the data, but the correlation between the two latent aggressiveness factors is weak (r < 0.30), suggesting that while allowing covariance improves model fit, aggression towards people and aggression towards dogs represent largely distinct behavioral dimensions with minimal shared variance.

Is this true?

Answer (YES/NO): NO